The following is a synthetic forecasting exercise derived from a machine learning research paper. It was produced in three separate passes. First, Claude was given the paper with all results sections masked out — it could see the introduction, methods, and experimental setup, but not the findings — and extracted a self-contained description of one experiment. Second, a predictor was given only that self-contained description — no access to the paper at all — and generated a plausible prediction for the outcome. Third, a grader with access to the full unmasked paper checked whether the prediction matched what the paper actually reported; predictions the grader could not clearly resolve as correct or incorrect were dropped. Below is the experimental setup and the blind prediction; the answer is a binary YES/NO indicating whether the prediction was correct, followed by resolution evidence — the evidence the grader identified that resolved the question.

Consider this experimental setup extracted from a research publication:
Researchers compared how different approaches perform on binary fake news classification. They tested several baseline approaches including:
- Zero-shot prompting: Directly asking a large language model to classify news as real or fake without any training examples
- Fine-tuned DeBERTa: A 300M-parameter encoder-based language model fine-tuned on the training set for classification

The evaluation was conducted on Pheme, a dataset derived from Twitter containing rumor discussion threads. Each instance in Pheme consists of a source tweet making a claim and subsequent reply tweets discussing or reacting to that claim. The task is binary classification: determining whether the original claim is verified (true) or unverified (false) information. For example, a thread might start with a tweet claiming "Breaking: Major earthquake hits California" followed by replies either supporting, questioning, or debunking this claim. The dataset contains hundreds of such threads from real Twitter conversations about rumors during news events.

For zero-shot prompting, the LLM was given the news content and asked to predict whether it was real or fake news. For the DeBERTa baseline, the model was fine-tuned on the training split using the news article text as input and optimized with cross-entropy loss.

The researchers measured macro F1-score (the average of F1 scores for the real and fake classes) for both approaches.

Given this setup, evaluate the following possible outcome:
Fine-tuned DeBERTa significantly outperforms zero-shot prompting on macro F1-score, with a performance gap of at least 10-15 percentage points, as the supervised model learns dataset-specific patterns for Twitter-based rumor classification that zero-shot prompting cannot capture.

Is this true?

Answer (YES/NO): YES